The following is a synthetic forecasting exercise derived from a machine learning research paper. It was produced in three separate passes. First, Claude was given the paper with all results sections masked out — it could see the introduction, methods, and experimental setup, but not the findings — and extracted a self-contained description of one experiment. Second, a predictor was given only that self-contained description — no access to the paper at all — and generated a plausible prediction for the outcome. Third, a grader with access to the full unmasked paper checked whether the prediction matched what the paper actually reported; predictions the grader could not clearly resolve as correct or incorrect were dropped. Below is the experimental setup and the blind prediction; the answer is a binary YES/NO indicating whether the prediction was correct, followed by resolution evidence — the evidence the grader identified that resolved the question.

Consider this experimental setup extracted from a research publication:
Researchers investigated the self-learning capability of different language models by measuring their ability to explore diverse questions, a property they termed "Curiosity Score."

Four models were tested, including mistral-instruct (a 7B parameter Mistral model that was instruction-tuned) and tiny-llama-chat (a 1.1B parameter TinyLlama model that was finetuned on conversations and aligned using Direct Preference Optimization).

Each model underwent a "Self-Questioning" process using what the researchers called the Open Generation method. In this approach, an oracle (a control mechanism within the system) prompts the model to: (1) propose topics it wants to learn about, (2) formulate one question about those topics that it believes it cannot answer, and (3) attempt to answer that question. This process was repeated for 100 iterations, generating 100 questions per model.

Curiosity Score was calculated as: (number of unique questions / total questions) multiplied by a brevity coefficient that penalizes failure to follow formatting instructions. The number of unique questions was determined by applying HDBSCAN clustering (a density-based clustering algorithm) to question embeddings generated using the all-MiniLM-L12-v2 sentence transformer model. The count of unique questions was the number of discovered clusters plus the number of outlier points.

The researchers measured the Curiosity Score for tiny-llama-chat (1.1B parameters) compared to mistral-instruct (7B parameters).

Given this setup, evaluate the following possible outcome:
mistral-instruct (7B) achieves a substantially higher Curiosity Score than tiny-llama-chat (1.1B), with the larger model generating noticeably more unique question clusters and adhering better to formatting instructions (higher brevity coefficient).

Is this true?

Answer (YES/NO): YES